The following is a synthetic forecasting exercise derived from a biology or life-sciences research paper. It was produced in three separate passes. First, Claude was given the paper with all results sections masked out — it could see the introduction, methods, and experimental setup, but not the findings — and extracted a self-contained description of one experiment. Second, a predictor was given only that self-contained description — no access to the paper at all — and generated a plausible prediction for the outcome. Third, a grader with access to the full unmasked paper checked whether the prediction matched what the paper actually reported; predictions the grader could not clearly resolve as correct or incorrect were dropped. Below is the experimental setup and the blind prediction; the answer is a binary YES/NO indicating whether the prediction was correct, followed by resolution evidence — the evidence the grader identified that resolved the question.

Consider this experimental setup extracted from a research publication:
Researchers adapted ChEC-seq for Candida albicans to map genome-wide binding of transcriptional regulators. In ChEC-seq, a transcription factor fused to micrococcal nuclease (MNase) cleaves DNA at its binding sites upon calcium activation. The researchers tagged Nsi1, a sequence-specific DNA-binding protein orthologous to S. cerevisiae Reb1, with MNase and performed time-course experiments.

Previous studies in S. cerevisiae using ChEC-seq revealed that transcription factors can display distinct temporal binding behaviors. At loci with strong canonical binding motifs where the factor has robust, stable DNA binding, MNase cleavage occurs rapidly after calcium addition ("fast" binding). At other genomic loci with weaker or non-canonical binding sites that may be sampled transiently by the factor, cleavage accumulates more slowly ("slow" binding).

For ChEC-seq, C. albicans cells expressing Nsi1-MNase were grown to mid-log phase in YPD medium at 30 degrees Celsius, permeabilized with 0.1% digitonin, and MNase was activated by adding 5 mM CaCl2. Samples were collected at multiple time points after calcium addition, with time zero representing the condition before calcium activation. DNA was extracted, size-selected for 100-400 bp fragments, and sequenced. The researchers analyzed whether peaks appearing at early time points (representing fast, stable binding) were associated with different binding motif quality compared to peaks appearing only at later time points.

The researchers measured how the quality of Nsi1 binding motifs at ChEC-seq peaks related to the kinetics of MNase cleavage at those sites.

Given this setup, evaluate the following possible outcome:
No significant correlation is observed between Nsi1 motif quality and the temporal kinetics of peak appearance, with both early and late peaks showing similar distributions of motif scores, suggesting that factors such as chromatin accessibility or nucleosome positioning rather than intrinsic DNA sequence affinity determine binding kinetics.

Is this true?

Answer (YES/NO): NO